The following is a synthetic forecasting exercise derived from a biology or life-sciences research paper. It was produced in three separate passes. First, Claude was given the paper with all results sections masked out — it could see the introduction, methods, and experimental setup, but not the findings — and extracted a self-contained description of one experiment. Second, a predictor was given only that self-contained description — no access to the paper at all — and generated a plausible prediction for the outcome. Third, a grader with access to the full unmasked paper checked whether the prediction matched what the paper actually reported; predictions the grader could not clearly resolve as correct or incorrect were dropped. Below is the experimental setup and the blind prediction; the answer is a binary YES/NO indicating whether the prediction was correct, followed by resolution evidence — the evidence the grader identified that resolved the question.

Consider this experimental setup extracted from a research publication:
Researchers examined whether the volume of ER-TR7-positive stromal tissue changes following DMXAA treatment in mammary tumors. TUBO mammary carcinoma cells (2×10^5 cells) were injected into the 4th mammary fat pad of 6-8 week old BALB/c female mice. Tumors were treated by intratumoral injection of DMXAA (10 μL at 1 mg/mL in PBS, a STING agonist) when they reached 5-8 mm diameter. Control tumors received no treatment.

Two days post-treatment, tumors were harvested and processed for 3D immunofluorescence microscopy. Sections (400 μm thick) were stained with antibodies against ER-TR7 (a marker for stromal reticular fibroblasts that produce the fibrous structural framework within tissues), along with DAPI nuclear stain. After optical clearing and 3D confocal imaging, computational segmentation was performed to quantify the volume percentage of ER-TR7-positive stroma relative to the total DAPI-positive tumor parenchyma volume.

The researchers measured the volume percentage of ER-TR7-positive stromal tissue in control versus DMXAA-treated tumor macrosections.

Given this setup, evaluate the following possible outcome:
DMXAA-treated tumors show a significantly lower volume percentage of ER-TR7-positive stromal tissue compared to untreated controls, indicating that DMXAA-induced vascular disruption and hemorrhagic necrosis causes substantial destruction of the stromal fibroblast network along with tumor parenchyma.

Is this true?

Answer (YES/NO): YES